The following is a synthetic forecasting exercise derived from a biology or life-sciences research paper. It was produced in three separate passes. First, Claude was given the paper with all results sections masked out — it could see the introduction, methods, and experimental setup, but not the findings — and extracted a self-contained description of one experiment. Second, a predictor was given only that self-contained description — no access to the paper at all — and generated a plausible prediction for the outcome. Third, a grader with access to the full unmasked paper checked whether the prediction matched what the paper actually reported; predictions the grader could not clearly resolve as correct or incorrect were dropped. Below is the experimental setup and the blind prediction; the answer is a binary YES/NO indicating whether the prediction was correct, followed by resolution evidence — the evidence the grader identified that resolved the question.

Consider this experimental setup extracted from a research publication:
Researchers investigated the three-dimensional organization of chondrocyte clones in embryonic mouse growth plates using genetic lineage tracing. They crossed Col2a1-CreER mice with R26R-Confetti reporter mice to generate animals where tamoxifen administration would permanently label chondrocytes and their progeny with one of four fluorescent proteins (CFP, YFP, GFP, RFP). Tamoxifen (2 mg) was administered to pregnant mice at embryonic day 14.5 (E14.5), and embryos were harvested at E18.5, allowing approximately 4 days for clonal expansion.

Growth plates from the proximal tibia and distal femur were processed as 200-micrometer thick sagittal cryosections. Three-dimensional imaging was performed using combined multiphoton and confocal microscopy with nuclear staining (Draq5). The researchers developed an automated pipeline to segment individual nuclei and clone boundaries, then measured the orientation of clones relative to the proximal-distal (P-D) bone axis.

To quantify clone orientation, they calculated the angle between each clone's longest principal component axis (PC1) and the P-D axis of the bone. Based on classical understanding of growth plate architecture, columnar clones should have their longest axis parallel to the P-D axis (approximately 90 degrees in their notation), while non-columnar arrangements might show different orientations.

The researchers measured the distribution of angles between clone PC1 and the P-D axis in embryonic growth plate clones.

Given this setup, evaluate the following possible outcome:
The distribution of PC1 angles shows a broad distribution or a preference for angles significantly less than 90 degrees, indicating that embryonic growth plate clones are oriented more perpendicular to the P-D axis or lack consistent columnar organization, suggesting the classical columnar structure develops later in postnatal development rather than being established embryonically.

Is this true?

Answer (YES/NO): YES